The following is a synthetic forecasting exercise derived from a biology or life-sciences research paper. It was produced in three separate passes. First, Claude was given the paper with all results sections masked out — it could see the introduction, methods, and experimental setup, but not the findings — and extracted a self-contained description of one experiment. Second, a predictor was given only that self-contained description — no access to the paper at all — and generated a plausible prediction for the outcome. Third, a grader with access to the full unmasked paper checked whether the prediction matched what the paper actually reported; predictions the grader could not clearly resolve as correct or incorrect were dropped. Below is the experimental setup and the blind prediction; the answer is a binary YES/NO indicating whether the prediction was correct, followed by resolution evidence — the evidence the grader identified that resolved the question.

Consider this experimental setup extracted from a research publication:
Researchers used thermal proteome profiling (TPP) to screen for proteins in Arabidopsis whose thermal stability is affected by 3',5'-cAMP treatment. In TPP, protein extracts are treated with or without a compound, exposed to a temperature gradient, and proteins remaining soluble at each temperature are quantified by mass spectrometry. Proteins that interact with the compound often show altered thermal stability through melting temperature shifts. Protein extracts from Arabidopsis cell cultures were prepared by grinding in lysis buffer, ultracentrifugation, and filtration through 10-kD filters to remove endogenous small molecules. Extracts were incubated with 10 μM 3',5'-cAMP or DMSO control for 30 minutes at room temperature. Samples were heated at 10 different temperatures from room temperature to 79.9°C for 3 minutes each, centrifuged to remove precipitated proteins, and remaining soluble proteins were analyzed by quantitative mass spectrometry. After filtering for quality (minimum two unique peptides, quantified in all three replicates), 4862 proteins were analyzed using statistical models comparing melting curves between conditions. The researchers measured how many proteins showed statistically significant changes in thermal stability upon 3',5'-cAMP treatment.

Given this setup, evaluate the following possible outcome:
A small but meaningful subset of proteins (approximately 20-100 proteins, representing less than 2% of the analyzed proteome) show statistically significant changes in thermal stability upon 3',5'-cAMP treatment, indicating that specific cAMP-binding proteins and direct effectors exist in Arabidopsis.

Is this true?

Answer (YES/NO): YES